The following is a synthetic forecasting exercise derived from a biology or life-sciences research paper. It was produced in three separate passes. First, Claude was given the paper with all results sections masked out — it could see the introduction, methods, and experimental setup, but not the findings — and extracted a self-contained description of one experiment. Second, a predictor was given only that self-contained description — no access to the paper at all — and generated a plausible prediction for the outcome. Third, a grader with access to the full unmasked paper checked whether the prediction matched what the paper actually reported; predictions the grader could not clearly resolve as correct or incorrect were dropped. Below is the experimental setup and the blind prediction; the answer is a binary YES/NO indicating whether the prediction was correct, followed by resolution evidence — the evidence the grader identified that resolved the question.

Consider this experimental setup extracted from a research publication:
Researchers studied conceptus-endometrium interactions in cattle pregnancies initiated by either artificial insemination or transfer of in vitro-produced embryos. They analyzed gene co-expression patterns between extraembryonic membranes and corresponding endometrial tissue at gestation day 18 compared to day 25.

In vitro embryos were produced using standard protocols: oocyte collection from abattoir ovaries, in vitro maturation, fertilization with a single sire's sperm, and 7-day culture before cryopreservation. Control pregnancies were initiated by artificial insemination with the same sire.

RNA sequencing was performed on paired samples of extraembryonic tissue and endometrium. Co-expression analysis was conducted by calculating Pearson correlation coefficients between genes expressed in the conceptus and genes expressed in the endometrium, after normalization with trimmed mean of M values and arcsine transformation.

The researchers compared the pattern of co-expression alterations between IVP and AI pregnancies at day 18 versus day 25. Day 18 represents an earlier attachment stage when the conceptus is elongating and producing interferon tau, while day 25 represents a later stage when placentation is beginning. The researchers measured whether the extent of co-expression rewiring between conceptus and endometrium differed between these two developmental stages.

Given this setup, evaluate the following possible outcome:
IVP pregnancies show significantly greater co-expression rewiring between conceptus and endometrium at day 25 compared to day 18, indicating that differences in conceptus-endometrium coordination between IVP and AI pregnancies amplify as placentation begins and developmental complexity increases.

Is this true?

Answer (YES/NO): YES